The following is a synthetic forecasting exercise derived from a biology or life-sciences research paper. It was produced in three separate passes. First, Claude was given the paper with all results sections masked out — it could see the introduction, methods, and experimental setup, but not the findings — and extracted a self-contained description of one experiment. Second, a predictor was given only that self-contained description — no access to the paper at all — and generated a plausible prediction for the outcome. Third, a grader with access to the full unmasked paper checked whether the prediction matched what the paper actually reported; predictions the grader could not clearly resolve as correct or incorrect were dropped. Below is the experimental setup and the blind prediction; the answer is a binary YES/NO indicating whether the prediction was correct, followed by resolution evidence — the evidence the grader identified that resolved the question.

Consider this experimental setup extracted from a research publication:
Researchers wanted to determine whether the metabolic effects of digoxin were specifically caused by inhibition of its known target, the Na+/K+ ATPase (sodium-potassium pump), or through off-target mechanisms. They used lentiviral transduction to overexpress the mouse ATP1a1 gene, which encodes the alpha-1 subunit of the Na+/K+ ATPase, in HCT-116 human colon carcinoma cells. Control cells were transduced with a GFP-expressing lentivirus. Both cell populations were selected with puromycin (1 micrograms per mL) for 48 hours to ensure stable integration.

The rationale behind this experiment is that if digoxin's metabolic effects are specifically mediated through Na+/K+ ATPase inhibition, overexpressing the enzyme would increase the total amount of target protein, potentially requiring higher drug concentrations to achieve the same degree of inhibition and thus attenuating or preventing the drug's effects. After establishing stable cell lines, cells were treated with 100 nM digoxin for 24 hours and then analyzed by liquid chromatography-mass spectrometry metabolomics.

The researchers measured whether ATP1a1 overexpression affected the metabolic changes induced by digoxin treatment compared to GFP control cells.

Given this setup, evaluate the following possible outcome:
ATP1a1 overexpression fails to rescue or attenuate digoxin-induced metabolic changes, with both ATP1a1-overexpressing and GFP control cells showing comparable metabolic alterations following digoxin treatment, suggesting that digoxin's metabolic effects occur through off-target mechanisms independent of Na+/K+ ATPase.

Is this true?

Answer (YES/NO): NO